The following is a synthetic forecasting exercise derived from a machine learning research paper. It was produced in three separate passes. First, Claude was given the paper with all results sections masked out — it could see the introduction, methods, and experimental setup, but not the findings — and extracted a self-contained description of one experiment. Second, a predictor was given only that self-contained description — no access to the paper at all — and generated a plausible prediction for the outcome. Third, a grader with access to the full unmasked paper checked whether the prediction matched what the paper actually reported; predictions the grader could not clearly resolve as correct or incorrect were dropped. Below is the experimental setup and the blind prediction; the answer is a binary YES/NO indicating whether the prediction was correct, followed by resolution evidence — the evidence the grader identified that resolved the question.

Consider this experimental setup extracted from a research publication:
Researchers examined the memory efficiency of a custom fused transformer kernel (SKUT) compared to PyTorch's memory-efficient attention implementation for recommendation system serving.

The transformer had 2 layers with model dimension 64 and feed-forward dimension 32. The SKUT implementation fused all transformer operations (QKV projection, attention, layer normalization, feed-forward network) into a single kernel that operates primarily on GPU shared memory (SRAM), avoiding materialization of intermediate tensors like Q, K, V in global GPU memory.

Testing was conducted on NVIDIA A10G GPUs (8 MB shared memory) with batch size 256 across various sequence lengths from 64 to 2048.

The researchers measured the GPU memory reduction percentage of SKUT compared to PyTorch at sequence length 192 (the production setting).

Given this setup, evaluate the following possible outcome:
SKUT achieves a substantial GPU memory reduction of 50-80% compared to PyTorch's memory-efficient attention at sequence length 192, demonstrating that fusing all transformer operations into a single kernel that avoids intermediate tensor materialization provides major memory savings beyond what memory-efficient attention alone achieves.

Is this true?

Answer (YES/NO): NO